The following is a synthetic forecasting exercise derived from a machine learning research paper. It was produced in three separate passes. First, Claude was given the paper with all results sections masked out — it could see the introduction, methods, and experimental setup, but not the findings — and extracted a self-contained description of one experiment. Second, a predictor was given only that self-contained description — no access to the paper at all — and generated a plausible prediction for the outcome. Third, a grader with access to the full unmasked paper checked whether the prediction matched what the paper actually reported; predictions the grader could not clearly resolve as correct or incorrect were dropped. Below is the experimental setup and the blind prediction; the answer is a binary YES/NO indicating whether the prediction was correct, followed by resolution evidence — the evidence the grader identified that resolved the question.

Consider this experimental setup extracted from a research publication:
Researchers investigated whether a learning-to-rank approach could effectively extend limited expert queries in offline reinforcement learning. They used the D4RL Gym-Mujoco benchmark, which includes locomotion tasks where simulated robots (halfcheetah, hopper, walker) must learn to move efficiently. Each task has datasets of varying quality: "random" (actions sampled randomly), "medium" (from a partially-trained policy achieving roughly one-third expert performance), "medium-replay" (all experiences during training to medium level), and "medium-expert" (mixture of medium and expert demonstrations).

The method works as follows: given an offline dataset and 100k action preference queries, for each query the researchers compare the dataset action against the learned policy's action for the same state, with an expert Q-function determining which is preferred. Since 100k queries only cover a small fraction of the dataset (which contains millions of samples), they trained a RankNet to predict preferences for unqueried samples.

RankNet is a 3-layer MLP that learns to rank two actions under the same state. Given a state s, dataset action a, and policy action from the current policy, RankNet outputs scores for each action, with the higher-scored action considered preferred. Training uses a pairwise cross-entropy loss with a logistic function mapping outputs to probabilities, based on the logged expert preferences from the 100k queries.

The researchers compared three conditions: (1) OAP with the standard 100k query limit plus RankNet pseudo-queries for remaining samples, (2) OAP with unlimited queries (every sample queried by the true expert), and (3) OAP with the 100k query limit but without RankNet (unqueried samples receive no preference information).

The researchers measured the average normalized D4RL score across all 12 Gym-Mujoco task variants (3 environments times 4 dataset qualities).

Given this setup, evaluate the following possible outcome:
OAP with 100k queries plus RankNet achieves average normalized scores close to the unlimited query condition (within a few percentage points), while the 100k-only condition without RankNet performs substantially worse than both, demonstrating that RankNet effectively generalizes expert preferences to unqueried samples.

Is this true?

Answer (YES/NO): YES